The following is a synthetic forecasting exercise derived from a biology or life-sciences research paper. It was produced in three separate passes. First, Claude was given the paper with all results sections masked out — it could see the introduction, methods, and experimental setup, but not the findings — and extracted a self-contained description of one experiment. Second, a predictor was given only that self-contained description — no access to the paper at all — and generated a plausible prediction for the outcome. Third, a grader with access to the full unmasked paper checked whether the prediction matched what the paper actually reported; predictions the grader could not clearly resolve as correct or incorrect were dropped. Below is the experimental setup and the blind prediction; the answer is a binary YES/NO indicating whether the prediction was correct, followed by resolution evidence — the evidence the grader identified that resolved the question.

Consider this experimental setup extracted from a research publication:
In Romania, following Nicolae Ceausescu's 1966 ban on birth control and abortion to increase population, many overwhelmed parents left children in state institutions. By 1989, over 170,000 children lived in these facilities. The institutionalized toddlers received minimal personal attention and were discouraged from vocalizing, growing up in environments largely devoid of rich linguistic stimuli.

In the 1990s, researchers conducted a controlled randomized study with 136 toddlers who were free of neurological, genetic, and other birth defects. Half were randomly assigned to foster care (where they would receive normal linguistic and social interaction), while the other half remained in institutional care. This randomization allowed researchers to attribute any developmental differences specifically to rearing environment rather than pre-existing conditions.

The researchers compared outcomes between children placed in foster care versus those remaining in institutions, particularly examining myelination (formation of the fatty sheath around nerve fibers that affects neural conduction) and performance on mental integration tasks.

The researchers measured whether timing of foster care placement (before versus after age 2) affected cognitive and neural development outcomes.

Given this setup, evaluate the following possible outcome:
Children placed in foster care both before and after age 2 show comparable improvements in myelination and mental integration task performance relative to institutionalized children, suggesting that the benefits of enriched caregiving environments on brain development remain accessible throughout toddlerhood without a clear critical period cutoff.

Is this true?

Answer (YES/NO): NO